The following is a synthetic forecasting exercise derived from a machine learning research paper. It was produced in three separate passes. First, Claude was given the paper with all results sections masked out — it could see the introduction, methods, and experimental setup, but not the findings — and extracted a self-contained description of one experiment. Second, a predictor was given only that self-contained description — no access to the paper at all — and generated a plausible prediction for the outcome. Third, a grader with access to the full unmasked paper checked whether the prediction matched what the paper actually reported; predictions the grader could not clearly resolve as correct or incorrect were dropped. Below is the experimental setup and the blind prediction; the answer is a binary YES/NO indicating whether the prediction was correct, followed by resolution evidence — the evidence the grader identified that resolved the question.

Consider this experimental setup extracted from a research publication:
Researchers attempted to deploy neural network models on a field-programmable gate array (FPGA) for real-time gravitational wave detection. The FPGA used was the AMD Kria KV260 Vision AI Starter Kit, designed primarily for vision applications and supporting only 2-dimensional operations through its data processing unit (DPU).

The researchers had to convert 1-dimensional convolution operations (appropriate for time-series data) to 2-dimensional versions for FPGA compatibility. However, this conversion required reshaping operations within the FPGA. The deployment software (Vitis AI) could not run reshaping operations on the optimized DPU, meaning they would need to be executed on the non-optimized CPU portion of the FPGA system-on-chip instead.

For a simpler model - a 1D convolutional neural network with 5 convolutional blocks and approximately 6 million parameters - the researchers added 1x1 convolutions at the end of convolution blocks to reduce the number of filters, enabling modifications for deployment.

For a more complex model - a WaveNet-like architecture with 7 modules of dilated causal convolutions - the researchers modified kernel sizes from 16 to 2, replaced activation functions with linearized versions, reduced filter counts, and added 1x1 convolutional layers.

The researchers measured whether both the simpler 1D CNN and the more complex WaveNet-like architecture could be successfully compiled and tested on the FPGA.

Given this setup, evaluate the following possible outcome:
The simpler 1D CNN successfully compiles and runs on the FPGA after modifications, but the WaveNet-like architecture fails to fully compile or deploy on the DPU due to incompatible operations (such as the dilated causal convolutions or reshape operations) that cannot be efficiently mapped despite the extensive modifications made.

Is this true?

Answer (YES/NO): YES